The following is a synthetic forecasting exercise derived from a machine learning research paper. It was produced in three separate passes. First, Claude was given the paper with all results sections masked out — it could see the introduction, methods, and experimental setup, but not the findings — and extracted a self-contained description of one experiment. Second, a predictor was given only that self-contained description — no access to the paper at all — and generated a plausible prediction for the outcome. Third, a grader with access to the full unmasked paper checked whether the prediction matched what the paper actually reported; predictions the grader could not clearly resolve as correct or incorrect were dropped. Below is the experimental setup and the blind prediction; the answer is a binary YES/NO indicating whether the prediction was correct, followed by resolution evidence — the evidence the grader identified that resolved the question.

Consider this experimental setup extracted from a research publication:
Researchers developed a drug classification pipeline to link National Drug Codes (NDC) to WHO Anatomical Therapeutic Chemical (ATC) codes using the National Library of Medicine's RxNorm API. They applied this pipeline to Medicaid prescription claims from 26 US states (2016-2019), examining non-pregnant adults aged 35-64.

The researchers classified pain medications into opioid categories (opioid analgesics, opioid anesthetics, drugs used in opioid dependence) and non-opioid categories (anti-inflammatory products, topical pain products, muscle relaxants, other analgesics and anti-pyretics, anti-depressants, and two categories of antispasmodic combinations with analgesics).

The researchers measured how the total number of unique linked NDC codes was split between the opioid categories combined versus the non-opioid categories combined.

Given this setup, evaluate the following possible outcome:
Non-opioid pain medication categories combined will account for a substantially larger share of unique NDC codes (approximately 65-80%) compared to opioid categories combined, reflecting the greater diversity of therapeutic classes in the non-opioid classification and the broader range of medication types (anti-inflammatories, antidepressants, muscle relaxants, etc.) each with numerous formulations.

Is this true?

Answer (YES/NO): YES